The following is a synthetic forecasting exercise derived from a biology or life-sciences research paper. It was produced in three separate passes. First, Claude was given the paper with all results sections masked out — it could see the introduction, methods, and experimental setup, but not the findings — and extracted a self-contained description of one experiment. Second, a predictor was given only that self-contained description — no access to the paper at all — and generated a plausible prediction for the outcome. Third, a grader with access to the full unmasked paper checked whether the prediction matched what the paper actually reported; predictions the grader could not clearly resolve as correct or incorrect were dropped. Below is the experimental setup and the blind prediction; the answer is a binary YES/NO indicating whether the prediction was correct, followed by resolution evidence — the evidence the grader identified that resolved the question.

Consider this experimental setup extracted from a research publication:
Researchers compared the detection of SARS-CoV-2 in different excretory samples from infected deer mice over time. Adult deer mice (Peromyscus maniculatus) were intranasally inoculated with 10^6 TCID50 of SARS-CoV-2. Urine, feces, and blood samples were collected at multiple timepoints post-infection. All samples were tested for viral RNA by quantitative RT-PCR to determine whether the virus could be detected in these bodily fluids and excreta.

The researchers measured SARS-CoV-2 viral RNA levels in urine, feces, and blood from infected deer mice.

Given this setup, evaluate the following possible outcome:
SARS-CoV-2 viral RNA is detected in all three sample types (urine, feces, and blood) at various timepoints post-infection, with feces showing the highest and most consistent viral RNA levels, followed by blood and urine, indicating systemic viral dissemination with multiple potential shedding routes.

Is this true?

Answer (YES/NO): NO